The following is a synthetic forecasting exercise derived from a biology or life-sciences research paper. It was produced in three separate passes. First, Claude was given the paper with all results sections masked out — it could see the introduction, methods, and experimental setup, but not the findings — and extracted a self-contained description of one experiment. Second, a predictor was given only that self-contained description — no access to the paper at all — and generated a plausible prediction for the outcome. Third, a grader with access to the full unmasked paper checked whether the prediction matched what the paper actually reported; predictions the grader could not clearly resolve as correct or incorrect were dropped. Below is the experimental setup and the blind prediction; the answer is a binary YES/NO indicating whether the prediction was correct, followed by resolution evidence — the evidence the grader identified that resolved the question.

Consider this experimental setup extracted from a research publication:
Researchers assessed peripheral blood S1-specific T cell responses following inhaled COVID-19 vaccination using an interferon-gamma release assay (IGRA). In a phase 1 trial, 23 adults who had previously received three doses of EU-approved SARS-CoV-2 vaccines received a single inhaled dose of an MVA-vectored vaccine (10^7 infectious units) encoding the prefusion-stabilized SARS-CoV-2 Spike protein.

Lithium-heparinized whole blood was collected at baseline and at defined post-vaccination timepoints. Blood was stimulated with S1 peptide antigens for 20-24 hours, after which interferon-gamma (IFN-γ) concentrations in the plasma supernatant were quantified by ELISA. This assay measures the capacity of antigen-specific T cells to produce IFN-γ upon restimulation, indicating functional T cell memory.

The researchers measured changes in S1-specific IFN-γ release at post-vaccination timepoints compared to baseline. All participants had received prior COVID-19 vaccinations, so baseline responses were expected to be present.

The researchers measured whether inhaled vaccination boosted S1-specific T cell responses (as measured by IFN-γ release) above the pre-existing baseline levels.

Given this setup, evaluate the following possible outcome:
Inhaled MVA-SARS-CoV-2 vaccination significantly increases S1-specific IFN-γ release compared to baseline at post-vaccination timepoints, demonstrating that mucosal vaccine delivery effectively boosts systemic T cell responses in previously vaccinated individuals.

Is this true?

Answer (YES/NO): YES